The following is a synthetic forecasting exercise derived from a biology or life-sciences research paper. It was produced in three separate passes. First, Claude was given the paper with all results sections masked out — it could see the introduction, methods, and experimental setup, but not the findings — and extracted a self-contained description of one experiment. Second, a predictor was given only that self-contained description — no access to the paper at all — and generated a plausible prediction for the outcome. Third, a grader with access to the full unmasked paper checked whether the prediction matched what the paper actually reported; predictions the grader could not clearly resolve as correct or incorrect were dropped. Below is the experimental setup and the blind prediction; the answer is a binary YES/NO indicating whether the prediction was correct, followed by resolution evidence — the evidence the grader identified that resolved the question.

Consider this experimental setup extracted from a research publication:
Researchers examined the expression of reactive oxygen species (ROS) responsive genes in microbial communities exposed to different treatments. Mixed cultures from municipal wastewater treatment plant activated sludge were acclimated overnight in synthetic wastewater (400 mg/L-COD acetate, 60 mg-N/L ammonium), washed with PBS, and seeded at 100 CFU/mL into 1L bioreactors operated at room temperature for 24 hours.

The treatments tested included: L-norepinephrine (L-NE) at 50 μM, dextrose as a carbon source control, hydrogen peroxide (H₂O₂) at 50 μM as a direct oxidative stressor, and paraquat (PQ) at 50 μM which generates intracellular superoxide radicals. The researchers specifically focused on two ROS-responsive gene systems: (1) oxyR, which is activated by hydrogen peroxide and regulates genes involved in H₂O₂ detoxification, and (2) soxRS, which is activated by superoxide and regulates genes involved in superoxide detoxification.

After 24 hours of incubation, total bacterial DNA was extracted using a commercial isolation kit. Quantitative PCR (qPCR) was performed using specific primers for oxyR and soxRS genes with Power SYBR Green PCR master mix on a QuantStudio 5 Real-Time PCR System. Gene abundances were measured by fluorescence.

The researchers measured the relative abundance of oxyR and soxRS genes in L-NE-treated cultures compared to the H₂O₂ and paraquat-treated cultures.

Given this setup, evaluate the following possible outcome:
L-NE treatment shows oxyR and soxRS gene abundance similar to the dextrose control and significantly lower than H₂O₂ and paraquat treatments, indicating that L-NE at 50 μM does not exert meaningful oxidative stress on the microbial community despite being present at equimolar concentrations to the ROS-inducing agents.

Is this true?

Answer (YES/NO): NO